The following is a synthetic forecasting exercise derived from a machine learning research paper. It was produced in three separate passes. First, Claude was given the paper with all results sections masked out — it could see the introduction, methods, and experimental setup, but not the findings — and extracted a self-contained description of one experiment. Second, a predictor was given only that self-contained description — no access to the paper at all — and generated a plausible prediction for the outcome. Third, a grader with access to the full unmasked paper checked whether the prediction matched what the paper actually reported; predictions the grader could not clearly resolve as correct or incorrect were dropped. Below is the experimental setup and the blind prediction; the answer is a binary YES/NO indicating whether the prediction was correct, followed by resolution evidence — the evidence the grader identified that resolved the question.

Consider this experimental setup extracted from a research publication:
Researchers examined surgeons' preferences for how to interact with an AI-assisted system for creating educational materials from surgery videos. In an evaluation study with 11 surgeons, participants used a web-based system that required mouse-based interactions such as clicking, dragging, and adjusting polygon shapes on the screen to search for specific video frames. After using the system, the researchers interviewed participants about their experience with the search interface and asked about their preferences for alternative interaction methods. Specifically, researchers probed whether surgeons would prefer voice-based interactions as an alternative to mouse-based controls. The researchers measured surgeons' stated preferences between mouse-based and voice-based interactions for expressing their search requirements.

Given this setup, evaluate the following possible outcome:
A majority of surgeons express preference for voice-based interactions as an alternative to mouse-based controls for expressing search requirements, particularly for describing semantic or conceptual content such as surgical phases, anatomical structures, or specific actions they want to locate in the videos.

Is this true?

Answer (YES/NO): YES